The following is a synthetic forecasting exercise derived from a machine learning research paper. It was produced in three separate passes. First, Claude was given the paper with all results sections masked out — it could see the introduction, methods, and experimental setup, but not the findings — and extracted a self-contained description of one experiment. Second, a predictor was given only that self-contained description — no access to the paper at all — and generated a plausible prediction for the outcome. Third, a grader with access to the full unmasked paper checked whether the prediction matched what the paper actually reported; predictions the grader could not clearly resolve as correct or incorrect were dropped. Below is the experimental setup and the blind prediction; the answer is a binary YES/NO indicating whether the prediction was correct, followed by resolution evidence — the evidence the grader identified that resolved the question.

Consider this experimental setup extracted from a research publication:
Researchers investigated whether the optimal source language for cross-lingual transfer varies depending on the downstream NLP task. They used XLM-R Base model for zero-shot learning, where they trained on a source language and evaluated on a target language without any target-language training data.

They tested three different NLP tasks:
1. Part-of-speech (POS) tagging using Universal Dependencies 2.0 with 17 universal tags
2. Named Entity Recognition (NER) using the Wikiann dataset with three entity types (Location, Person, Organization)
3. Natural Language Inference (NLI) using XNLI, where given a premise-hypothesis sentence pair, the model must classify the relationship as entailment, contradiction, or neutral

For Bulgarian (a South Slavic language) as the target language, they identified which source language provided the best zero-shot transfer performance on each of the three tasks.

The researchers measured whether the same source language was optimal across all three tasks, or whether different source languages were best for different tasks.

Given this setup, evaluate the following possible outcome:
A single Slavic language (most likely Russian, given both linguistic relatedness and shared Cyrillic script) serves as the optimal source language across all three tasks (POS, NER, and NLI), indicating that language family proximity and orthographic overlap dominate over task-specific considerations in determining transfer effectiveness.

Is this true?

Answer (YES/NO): NO